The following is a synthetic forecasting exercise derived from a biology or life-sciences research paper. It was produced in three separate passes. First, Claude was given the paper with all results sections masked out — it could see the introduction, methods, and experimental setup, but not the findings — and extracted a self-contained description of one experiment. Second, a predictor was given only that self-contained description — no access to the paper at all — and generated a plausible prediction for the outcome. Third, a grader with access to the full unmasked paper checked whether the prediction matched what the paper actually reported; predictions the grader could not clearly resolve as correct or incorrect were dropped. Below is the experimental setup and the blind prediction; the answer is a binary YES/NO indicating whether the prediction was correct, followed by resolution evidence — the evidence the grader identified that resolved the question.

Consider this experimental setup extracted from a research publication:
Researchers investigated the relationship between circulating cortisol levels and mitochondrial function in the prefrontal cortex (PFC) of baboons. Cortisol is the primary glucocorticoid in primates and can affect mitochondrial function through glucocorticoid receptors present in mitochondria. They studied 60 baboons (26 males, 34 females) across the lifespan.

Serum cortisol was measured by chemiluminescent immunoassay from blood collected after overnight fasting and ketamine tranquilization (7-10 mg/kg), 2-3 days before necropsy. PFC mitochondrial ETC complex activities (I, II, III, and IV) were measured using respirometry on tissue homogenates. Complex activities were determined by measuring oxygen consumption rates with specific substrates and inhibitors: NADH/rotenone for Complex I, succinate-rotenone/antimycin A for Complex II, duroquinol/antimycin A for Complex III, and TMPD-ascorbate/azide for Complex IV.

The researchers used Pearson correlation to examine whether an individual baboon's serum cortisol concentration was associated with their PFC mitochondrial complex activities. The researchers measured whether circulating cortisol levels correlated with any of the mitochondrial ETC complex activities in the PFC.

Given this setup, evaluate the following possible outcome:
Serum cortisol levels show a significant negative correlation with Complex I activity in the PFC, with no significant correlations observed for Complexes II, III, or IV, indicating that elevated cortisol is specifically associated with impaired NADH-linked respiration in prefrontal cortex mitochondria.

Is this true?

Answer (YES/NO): NO